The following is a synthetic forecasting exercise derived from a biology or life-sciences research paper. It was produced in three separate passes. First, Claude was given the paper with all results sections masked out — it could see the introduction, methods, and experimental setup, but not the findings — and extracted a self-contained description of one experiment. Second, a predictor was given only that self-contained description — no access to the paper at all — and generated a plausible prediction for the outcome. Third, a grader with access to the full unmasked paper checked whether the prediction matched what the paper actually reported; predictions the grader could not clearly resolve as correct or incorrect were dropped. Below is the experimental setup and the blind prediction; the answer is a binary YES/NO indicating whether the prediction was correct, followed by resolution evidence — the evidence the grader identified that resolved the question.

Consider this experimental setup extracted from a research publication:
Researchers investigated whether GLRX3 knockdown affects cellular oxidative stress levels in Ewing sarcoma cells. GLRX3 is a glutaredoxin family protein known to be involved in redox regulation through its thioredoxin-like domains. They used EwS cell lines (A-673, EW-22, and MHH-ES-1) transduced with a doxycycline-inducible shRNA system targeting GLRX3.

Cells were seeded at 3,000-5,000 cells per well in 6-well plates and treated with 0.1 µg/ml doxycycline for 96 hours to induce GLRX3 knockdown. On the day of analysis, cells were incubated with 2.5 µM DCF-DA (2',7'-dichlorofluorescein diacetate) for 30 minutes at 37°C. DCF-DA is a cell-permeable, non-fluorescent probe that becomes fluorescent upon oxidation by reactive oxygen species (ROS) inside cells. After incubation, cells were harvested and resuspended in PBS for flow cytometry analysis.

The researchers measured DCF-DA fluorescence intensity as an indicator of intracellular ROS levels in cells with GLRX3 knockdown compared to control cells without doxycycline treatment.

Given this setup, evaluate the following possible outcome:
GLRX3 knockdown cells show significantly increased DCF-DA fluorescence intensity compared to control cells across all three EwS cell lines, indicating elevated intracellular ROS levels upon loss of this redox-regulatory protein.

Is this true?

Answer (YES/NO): NO